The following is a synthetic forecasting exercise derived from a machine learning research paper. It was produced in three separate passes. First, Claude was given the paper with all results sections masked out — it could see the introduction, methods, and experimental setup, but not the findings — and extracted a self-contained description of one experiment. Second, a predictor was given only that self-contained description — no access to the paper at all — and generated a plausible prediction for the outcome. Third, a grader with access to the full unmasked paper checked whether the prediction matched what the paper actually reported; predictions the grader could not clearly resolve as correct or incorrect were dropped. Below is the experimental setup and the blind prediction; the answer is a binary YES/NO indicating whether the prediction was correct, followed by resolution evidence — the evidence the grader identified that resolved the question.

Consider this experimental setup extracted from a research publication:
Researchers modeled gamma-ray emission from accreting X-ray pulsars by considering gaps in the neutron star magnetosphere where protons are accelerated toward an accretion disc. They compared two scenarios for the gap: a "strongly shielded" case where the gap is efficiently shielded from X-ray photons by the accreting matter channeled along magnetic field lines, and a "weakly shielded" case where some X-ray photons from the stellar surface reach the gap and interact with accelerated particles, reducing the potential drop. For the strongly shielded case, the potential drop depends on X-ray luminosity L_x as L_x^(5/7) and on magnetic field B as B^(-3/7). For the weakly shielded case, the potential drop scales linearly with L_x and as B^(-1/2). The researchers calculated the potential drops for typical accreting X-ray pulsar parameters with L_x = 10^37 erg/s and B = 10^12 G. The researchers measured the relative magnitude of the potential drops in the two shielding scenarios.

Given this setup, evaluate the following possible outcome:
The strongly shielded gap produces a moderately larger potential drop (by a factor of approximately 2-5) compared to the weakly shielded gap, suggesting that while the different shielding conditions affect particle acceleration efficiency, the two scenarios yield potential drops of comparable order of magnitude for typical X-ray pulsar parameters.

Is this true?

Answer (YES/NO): NO